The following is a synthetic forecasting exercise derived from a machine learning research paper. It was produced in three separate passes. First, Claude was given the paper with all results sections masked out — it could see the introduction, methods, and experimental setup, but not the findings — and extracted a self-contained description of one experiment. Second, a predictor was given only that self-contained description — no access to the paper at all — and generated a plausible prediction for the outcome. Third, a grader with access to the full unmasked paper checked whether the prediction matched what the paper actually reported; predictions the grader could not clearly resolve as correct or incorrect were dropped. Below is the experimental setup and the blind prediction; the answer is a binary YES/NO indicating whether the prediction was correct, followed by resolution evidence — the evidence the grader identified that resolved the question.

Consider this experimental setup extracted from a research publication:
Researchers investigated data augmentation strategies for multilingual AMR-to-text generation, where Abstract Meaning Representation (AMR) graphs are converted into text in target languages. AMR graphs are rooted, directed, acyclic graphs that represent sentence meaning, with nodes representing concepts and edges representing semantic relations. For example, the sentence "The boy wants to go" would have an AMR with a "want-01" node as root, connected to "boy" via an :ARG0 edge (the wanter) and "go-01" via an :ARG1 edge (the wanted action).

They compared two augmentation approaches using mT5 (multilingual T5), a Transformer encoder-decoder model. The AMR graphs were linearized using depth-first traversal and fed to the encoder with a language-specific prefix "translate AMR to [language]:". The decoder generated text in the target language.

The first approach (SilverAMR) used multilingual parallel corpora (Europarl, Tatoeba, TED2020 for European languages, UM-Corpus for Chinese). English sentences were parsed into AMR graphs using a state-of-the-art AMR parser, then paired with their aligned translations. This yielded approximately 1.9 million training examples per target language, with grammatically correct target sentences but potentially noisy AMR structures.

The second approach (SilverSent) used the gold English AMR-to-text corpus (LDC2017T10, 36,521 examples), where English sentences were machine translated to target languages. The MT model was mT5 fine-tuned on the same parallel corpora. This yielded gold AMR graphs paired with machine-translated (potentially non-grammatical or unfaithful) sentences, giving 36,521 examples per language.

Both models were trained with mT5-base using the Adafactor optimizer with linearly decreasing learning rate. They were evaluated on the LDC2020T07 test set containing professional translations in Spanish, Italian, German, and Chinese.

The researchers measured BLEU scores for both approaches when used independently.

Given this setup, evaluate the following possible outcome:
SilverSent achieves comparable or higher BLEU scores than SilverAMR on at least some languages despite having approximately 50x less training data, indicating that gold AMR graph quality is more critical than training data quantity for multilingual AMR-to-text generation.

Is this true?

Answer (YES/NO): YES